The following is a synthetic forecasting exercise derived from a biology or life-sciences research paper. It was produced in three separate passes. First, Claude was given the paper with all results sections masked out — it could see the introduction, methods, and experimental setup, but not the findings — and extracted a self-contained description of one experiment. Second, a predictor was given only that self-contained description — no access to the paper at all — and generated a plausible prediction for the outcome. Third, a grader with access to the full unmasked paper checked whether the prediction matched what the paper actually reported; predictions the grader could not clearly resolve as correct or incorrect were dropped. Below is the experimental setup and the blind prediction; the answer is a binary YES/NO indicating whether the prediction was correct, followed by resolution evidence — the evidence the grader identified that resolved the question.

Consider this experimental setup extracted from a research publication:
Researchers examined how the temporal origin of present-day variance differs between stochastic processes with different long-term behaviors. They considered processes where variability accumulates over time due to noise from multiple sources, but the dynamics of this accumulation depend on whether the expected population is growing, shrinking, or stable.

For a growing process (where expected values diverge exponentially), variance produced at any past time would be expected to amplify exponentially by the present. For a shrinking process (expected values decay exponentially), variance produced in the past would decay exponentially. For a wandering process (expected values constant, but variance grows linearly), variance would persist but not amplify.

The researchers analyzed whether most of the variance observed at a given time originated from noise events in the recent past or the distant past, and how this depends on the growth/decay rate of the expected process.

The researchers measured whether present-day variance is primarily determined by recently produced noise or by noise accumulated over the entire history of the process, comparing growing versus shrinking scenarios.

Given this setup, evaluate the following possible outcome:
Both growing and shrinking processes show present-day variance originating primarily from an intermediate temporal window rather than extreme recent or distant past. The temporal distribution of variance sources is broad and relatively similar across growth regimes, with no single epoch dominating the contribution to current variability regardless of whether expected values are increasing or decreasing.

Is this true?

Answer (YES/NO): NO